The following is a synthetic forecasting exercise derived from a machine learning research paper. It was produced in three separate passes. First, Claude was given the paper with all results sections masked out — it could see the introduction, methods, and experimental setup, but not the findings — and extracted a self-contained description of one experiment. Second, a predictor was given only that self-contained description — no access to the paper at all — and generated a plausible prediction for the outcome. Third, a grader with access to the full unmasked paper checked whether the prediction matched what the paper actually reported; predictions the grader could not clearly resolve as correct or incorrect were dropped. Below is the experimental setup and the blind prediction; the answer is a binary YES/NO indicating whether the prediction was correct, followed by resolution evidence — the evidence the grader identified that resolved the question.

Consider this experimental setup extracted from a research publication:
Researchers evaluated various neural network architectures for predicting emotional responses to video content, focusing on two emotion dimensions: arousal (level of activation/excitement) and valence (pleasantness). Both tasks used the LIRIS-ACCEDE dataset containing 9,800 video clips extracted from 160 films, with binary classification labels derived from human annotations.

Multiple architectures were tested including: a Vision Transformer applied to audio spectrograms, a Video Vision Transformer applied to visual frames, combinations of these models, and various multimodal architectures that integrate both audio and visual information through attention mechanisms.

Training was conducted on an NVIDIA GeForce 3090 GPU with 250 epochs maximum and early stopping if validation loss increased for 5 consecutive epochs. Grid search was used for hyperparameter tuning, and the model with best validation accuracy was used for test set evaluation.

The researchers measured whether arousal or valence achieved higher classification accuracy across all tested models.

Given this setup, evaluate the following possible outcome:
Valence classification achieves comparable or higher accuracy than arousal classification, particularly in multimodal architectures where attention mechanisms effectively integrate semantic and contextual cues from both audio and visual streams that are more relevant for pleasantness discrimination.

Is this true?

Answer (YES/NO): NO